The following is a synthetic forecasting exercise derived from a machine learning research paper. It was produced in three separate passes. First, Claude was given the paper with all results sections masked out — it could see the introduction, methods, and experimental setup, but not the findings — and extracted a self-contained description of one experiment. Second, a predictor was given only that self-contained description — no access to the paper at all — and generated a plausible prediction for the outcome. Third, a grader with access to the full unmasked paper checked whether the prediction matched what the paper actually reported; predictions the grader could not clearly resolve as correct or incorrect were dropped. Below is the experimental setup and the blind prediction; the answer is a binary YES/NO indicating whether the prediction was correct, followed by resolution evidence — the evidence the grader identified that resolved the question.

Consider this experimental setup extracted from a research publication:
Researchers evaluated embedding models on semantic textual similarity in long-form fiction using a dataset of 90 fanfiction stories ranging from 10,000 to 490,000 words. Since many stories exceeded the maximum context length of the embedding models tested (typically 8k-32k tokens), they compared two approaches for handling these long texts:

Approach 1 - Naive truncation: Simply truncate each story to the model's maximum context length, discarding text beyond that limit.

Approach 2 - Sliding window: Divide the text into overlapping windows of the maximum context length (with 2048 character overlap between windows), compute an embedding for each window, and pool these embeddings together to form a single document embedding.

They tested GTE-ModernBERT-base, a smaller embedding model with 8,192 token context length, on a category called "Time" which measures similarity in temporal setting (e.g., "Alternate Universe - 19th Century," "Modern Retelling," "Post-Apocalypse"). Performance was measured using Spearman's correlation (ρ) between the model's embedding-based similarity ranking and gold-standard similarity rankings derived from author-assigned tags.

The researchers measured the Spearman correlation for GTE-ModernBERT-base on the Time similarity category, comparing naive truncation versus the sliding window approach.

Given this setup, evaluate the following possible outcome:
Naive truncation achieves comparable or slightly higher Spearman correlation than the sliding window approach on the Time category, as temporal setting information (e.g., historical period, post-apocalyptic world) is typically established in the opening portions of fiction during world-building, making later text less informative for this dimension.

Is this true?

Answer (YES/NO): NO